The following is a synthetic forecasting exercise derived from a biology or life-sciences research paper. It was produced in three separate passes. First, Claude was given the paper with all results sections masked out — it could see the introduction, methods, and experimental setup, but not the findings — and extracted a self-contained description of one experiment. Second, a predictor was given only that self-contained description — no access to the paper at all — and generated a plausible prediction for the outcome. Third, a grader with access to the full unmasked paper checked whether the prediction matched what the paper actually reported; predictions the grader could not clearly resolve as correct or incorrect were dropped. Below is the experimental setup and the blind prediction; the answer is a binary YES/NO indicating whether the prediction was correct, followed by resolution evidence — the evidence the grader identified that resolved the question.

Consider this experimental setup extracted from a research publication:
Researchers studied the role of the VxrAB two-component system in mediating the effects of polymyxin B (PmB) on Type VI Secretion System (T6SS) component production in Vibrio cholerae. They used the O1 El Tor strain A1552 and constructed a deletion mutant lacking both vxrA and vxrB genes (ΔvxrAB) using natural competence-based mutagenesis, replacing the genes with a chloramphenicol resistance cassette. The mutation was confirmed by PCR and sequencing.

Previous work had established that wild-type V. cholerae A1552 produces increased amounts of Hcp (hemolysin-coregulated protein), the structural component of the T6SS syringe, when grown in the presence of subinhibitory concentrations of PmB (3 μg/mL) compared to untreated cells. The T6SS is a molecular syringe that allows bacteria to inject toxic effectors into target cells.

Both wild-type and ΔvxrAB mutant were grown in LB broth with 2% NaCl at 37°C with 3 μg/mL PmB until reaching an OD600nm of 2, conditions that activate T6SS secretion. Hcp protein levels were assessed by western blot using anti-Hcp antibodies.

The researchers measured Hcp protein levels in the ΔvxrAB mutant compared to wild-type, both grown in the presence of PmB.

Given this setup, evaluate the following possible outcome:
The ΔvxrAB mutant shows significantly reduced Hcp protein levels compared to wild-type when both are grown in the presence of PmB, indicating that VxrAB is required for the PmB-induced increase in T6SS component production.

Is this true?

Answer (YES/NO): YES